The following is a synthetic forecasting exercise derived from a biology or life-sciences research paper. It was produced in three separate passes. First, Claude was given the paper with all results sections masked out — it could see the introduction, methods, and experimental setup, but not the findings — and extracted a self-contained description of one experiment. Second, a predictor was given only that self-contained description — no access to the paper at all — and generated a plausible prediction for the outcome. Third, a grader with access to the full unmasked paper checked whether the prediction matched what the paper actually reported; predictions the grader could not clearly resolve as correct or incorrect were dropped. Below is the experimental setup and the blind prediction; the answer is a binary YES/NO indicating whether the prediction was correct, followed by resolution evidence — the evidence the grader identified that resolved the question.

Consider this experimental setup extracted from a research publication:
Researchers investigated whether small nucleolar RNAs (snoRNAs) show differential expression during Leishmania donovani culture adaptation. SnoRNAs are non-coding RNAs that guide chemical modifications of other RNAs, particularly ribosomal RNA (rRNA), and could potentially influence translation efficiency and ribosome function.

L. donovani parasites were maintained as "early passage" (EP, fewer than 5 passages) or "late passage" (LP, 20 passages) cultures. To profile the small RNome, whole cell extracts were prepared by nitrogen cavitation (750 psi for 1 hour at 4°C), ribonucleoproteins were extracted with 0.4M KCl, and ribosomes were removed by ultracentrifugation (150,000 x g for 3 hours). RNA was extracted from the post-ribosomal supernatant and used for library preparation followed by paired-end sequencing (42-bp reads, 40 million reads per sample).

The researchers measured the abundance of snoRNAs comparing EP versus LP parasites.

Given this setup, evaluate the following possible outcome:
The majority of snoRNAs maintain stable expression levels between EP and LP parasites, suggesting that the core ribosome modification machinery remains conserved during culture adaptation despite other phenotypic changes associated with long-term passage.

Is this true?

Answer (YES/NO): NO